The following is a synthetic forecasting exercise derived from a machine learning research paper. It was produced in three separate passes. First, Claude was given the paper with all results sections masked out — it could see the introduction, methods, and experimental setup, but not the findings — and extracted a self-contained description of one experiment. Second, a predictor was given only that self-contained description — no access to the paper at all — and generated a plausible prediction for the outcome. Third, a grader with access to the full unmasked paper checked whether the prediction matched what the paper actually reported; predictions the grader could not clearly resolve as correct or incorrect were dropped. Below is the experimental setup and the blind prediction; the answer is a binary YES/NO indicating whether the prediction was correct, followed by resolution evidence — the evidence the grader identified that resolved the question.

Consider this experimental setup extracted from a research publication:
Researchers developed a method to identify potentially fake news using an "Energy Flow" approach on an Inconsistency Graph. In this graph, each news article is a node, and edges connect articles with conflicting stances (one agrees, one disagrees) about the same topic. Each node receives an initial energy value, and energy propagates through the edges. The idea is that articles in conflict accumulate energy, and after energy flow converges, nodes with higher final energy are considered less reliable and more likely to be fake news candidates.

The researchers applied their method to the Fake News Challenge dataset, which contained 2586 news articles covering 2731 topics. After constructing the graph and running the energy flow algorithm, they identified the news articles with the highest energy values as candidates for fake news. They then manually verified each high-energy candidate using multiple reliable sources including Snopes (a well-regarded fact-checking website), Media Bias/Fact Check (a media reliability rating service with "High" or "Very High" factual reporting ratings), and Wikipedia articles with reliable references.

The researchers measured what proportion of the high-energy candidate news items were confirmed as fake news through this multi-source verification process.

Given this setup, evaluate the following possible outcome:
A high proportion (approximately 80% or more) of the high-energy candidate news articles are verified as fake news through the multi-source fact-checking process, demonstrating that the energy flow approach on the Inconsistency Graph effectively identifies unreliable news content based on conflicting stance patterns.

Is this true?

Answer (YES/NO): YES